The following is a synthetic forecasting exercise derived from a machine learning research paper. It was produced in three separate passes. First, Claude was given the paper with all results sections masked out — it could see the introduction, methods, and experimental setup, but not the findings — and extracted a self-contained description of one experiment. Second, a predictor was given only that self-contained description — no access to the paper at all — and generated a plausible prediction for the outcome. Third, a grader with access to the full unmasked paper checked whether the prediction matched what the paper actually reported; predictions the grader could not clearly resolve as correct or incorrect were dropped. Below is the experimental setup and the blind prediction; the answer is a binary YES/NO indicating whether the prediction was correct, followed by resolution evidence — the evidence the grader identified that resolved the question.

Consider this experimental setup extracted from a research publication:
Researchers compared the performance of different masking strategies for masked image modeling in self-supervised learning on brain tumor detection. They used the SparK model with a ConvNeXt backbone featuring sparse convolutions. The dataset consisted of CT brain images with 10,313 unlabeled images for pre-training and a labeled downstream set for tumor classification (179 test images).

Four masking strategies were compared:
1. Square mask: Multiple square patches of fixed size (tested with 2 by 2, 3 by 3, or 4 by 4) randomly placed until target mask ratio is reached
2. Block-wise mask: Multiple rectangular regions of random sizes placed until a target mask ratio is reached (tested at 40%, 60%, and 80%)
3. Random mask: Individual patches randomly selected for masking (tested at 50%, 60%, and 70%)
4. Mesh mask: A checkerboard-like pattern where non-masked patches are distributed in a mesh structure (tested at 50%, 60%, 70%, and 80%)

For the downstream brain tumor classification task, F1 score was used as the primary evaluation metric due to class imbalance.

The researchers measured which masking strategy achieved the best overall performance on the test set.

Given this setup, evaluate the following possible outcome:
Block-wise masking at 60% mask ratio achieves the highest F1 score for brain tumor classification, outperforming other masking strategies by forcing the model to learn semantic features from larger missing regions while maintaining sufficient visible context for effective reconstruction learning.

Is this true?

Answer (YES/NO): NO